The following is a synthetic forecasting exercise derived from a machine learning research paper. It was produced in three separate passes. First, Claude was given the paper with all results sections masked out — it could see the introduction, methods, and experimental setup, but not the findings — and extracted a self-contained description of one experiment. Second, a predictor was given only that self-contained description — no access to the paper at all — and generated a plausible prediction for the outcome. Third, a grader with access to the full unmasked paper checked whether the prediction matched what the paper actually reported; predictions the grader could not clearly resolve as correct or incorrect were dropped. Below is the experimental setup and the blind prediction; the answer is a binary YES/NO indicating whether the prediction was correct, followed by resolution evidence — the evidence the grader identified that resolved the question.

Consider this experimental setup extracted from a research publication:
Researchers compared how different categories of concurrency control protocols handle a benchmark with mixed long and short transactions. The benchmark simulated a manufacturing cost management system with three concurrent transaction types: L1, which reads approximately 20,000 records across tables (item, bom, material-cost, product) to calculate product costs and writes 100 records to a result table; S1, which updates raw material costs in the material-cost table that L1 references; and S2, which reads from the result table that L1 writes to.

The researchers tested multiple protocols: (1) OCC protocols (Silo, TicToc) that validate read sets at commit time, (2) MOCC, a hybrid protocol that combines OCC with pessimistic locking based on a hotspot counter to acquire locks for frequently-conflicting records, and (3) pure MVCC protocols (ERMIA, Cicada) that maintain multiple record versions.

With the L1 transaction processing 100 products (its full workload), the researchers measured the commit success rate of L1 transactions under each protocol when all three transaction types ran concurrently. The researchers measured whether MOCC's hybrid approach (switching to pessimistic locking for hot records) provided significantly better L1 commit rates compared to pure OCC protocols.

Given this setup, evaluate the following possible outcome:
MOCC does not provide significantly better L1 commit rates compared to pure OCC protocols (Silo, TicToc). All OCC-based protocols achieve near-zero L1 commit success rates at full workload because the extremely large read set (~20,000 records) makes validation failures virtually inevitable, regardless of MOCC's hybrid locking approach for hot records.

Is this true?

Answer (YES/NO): NO